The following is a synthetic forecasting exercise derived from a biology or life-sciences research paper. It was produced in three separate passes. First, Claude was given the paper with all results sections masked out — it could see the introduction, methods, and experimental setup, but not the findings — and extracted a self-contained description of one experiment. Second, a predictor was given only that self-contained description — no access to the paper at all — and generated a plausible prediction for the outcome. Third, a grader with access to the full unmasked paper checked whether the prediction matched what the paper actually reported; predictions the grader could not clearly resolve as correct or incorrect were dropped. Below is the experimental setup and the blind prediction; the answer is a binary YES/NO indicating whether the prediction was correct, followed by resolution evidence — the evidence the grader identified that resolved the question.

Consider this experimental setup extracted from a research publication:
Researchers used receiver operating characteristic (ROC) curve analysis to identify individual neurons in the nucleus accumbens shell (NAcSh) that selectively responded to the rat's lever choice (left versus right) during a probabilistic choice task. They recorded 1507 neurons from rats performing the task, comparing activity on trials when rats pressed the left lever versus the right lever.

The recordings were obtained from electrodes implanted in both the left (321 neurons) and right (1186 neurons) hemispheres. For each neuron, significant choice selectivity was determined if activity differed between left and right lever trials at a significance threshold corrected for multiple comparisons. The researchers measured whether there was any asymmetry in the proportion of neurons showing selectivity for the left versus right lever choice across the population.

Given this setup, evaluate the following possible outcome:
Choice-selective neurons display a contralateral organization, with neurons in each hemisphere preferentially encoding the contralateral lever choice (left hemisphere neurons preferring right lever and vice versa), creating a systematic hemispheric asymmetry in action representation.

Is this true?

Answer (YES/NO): NO